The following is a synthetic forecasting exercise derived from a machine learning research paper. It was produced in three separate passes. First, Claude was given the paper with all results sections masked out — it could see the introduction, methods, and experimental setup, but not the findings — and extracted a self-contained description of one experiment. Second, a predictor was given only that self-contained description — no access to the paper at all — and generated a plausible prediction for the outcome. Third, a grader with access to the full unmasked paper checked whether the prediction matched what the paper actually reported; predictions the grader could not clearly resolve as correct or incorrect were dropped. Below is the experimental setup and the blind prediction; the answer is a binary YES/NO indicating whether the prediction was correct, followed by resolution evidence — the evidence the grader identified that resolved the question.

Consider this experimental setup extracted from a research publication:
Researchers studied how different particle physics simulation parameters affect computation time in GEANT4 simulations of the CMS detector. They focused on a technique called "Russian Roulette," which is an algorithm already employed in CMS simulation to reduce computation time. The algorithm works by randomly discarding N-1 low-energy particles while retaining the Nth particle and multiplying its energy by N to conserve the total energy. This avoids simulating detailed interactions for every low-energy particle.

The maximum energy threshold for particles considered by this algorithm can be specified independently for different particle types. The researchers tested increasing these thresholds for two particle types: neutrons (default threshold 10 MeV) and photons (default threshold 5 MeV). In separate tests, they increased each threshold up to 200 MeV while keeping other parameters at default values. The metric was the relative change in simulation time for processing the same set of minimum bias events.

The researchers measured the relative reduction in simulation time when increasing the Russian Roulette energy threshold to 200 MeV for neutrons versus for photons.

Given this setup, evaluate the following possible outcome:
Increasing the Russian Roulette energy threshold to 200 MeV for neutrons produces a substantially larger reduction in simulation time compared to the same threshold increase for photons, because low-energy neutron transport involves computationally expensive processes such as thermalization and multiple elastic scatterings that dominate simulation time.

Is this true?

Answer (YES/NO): NO